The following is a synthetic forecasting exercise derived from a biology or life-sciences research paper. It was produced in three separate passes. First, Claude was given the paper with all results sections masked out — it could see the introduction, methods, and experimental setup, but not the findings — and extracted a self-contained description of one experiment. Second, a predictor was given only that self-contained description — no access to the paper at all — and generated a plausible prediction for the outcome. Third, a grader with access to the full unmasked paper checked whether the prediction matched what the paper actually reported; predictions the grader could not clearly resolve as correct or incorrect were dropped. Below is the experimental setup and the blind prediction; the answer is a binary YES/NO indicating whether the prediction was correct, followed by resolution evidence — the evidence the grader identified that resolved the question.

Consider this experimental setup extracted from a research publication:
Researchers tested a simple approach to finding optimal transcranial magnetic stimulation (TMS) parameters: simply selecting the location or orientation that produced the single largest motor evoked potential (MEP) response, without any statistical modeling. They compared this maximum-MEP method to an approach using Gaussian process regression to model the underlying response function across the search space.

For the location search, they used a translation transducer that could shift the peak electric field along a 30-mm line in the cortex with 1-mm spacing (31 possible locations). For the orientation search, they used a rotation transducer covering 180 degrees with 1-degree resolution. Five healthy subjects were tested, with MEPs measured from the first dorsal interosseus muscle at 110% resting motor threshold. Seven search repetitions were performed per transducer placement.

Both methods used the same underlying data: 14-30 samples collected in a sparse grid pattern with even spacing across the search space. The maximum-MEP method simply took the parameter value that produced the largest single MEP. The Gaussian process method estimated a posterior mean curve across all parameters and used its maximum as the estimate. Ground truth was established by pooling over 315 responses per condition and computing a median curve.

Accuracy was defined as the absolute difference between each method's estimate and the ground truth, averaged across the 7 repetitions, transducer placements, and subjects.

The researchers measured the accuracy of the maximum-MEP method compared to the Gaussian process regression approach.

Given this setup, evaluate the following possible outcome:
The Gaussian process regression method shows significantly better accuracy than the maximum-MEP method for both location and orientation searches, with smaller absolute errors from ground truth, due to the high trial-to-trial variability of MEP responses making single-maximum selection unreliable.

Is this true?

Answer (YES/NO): NO